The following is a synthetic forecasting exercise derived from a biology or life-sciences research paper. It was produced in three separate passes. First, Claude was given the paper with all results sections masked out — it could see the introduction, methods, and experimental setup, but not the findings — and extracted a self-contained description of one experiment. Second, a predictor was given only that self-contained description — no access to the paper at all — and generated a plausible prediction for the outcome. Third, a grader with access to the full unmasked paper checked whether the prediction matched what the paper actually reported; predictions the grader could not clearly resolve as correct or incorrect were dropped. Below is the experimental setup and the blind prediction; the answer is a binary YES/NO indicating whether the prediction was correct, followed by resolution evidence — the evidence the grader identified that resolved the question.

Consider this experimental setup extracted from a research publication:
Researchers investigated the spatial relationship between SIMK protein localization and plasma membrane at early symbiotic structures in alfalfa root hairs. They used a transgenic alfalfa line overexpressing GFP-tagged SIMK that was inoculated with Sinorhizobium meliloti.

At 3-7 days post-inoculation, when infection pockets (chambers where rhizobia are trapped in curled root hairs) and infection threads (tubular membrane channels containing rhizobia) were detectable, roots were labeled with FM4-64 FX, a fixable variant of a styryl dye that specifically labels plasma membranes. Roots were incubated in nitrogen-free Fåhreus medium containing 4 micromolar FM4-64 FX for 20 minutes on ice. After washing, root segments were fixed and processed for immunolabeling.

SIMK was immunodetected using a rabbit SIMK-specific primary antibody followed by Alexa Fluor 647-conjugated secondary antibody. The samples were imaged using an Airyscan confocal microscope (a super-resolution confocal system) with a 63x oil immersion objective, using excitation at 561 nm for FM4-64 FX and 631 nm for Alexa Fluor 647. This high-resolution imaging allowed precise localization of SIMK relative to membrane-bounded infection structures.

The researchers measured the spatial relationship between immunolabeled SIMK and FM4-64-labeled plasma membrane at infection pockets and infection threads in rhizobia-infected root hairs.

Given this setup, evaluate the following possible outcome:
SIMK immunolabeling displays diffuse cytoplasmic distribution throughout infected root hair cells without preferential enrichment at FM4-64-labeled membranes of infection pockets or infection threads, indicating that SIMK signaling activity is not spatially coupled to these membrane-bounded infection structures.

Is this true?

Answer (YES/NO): NO